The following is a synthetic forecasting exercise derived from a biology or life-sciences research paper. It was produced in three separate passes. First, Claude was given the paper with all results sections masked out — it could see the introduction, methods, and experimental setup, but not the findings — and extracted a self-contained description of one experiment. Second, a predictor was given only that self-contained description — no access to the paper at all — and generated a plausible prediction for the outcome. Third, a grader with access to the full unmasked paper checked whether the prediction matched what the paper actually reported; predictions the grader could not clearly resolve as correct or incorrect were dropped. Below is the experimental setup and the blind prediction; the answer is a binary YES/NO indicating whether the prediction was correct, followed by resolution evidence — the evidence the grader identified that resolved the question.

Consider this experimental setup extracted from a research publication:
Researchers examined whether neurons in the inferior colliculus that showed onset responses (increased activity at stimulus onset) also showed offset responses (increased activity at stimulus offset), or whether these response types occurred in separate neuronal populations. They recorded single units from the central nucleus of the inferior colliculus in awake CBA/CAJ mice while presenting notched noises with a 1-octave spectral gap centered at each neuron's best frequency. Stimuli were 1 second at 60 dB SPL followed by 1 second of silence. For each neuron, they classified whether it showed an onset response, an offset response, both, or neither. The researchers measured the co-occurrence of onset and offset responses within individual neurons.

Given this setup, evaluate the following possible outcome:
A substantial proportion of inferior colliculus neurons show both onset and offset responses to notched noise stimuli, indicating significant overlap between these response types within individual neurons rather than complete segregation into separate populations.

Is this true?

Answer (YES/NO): NO